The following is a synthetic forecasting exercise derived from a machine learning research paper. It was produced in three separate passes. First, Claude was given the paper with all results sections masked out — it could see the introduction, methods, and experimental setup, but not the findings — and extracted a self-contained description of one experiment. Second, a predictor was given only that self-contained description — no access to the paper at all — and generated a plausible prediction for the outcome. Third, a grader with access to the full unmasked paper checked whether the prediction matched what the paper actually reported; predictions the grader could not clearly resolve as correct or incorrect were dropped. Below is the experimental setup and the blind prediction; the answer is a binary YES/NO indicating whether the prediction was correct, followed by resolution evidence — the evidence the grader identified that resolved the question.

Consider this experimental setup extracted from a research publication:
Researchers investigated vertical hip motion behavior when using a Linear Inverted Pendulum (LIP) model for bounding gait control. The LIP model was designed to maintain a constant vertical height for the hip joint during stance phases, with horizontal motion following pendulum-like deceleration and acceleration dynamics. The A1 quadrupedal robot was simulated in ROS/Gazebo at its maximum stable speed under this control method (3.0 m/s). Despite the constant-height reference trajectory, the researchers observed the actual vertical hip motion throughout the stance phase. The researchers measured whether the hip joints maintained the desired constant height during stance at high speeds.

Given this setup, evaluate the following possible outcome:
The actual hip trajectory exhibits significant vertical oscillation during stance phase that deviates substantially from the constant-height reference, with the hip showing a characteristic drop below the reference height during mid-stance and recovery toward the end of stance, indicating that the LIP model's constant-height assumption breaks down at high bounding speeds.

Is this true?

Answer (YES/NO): YES